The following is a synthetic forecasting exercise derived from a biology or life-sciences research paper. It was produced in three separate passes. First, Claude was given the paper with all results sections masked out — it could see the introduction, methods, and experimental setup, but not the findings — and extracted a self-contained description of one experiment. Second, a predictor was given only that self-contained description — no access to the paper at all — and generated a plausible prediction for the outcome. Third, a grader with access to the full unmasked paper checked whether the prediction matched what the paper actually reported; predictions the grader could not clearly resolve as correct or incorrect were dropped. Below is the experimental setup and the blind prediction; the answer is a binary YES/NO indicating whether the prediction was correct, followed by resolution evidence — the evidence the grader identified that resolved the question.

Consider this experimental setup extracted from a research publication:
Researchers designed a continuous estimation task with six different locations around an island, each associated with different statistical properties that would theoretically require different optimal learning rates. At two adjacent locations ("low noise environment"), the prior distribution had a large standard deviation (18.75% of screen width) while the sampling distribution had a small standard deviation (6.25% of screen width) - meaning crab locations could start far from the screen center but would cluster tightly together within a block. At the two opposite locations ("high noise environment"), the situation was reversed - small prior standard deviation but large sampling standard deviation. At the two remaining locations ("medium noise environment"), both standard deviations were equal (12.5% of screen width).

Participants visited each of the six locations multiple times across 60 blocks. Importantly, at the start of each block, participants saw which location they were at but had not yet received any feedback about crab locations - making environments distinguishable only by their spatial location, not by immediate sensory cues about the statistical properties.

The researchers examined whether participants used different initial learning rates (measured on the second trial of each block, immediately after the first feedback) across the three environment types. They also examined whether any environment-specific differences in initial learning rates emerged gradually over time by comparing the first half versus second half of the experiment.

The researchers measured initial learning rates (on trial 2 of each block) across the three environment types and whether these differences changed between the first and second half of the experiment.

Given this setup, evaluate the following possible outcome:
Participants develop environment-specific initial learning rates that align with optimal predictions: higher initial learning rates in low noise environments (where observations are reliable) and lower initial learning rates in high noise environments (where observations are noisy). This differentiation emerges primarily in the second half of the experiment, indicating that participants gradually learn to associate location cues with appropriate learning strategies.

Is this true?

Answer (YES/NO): YES